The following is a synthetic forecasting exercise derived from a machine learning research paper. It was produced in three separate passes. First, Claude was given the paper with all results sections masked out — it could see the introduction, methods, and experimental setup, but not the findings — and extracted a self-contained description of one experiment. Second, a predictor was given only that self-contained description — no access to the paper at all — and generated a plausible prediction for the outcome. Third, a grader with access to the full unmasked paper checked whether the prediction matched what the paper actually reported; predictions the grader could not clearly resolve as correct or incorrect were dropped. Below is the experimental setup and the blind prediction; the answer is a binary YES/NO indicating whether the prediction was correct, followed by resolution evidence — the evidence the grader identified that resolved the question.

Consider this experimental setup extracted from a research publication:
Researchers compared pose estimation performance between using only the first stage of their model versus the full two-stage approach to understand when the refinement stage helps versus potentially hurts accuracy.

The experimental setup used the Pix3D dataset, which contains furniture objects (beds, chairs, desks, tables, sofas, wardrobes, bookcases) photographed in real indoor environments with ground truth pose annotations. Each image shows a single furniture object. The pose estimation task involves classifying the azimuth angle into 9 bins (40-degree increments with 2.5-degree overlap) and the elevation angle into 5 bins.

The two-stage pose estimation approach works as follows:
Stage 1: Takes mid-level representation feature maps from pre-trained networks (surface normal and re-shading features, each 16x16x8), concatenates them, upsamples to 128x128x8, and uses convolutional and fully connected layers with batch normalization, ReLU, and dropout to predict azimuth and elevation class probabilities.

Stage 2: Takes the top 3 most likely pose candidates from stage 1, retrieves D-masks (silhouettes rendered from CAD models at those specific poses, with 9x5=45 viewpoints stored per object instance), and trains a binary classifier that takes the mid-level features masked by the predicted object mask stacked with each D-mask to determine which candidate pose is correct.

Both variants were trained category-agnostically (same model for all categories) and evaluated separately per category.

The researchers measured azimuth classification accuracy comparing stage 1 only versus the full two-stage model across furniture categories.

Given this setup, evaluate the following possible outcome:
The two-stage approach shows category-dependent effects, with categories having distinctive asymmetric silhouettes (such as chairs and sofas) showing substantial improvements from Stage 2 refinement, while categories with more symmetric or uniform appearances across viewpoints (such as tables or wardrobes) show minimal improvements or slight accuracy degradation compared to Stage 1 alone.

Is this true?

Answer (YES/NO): NO